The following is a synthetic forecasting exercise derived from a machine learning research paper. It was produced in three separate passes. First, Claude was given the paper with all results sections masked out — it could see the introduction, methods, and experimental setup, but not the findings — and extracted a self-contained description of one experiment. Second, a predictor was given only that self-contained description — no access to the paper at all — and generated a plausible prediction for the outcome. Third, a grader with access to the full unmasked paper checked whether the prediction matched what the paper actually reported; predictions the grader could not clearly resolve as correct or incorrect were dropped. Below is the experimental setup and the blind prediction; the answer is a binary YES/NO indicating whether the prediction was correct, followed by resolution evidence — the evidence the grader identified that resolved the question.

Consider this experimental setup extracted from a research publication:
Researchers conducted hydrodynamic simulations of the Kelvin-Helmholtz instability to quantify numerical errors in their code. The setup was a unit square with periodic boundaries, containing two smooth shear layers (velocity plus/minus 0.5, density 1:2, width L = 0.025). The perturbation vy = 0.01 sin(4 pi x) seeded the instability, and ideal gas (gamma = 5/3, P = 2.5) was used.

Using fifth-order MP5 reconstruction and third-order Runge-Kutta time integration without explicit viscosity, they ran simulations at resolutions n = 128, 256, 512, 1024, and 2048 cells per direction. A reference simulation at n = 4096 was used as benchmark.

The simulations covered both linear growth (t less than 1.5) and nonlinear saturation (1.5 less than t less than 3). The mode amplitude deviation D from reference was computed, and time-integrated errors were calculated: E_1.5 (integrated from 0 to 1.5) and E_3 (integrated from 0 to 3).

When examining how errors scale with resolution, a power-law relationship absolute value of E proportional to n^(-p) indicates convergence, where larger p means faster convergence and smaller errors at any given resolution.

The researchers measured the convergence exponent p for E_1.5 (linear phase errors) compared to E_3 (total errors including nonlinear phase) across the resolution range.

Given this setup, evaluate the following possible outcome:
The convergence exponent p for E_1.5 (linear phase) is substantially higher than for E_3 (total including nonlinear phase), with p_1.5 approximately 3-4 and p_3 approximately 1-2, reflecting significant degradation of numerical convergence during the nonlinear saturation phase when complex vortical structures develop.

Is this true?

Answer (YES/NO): NO